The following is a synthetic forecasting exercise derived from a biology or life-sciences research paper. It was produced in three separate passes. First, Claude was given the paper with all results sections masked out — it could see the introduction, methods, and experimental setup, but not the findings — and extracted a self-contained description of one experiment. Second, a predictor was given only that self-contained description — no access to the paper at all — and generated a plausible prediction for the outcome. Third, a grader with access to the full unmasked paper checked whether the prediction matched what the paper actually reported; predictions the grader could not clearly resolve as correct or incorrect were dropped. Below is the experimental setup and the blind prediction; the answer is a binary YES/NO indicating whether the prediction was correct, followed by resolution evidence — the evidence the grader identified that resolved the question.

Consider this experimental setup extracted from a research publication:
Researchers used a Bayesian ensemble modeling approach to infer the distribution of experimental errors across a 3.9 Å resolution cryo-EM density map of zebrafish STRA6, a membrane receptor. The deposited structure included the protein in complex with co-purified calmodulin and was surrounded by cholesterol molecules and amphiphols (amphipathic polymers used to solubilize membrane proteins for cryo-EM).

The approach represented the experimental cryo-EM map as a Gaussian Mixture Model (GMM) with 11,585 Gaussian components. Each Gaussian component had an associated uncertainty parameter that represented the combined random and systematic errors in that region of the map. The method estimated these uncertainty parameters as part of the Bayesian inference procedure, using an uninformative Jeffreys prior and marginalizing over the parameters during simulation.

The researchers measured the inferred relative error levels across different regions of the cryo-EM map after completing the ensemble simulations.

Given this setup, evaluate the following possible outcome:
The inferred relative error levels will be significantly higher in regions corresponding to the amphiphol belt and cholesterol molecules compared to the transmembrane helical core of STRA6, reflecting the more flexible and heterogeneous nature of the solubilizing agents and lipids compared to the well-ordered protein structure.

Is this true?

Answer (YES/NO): YES